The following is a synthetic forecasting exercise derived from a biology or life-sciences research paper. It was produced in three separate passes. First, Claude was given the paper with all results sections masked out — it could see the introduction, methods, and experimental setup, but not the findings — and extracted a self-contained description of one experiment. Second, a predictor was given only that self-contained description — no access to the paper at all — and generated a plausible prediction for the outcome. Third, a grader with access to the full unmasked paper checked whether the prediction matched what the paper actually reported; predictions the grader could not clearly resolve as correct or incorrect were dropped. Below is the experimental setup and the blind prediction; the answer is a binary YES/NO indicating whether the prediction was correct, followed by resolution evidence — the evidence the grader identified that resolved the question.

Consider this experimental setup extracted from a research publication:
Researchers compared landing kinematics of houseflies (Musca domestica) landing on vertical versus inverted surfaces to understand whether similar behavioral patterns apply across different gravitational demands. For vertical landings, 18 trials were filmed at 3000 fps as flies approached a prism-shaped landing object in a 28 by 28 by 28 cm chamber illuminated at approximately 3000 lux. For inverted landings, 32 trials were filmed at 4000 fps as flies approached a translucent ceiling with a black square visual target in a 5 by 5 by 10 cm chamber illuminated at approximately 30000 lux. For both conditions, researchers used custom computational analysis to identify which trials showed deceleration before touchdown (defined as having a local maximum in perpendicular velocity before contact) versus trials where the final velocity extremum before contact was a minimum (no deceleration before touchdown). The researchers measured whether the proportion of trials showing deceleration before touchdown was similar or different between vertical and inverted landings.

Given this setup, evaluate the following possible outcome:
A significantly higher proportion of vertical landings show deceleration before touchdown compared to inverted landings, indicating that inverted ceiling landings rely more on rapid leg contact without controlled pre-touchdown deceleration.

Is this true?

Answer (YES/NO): NO